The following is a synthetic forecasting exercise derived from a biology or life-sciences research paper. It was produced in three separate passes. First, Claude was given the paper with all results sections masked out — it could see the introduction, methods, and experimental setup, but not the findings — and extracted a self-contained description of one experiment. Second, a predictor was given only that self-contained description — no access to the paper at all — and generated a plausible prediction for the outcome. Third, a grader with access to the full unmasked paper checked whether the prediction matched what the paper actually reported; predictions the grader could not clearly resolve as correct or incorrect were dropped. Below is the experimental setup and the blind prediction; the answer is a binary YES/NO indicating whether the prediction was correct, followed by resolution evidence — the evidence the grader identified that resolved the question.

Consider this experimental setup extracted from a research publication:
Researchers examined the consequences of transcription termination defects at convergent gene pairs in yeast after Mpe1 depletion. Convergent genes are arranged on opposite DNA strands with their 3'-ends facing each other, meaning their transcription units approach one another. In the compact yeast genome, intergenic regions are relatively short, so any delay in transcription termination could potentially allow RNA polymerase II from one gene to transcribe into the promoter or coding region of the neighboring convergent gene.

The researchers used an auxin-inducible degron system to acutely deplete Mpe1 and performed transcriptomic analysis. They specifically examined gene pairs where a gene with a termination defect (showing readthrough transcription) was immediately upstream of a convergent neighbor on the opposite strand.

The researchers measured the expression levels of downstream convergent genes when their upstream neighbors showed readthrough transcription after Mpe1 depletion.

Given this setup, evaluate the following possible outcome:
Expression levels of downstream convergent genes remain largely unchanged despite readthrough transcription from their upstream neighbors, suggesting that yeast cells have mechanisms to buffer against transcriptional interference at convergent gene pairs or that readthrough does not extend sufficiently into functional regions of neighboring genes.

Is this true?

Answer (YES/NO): NO